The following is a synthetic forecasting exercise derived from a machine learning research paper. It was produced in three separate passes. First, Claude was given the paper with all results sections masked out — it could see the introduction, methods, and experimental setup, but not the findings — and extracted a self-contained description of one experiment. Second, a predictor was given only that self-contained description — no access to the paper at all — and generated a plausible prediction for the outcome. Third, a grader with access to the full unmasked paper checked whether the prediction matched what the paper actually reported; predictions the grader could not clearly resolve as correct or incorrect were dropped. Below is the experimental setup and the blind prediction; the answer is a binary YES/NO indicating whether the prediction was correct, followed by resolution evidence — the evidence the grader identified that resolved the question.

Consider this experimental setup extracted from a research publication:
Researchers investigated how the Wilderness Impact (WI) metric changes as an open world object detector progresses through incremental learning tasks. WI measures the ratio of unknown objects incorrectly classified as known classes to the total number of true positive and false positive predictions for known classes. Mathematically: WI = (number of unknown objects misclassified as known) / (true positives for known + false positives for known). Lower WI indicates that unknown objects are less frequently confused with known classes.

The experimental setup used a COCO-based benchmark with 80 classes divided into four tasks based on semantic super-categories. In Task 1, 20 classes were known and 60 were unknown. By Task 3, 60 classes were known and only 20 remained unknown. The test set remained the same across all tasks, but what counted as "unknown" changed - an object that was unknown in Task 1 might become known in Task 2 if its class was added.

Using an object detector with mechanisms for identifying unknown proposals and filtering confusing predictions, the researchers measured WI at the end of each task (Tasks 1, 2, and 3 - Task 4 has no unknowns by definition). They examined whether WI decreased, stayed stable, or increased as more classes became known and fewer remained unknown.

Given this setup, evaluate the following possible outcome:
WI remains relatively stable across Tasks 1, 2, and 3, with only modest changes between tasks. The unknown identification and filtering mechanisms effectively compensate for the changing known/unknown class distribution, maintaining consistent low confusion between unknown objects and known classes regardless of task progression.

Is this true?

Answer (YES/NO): NO